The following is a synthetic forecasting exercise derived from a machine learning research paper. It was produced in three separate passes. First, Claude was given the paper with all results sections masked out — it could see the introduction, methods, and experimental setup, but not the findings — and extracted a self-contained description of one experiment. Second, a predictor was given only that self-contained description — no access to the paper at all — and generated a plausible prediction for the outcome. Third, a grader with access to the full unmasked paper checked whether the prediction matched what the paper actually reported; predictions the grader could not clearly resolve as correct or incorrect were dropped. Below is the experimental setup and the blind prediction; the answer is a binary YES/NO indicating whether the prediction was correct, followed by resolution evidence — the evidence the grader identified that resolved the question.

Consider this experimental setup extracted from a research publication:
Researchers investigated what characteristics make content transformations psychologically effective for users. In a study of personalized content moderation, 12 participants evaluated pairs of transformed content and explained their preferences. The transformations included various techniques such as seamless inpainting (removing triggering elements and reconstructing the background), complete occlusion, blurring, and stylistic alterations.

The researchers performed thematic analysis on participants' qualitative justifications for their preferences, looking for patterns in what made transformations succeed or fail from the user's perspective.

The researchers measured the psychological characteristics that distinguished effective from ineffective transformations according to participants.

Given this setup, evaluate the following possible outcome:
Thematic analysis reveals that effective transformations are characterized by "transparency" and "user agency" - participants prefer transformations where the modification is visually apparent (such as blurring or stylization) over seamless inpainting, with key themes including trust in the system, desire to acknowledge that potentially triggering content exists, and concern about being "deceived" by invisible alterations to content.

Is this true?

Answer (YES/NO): NO